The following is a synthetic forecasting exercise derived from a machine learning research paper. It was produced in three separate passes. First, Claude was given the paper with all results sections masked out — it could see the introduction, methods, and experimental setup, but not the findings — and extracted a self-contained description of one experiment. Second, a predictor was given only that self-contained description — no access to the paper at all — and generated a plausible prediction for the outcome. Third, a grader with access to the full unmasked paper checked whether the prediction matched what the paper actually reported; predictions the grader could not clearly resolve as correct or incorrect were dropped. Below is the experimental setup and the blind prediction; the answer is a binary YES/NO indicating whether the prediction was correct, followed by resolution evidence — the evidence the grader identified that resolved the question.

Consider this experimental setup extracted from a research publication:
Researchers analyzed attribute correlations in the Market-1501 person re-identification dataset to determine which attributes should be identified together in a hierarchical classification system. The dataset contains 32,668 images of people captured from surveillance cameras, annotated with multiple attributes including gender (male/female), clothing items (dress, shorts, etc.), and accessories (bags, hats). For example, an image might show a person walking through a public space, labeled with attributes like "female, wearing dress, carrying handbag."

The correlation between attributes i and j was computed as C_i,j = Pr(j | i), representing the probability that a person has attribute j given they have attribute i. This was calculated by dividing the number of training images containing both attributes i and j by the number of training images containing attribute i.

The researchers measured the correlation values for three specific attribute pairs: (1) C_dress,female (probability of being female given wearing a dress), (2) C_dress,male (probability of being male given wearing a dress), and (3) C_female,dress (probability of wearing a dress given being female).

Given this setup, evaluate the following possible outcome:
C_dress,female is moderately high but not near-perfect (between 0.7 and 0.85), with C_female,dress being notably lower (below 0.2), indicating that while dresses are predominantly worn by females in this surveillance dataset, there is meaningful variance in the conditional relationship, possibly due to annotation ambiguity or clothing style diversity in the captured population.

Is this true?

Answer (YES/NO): NO